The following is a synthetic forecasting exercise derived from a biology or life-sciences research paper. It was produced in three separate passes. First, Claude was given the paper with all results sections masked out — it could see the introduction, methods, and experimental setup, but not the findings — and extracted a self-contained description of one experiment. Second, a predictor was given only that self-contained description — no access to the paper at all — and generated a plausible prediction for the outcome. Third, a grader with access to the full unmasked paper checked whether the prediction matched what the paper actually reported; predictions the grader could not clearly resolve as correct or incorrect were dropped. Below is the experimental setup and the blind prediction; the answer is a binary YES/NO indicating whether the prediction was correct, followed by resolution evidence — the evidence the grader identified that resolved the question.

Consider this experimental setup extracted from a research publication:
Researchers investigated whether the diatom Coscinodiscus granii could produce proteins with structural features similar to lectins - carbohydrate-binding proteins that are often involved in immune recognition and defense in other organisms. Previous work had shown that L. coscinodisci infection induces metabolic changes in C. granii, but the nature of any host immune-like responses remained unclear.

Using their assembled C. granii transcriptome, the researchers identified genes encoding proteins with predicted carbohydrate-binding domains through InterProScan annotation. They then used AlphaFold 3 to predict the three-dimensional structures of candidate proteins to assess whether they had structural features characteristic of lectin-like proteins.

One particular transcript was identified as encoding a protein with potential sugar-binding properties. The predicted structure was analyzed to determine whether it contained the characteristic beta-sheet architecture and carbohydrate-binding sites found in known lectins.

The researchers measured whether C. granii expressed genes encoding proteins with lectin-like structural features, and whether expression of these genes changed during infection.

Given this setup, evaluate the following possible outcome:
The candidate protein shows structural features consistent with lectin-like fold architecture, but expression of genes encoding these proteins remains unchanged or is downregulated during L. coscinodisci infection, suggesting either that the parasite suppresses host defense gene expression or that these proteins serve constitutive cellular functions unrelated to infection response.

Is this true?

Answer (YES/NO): NO